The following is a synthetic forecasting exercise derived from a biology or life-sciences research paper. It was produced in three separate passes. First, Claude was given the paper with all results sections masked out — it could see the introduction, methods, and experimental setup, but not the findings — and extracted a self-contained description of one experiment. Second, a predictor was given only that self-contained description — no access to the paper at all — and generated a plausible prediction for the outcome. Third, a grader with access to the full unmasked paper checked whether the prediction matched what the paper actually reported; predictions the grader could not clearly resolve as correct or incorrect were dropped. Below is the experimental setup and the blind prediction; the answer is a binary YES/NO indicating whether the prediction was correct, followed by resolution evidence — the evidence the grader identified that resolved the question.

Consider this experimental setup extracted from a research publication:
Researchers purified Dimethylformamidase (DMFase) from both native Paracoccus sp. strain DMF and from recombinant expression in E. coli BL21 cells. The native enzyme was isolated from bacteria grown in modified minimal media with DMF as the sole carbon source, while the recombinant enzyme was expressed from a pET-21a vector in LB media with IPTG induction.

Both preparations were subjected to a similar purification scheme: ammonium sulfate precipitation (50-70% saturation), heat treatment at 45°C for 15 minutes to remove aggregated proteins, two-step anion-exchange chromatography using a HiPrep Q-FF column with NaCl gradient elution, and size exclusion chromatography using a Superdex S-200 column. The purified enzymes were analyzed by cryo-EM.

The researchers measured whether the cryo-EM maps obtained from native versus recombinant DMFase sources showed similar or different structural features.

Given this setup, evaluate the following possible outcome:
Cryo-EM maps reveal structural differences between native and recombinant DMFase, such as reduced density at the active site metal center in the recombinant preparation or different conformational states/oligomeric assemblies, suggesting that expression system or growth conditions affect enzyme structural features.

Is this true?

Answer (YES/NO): NO